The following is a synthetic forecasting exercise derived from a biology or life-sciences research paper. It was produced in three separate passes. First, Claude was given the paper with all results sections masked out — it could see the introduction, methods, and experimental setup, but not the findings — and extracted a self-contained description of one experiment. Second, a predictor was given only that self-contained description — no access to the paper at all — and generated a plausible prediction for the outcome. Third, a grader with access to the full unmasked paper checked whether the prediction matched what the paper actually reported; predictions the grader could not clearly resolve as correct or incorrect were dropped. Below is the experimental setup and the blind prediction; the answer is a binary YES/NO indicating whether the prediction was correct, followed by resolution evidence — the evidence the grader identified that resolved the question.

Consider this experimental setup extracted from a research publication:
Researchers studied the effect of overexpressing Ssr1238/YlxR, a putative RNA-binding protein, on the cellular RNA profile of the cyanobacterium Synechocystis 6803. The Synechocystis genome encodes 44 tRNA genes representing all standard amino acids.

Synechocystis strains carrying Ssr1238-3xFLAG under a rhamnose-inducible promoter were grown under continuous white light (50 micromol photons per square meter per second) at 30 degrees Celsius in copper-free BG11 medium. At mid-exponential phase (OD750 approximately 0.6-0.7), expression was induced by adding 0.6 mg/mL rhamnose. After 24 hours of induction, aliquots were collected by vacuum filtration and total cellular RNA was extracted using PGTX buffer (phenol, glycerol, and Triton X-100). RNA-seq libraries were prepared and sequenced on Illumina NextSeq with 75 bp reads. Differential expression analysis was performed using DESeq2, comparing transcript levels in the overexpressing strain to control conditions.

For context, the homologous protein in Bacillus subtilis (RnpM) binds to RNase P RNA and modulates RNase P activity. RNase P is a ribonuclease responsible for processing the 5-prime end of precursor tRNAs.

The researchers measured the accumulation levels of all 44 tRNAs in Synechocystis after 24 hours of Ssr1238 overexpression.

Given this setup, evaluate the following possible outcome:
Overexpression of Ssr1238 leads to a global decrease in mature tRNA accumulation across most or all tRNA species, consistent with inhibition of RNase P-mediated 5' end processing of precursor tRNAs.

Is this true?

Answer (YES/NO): NO